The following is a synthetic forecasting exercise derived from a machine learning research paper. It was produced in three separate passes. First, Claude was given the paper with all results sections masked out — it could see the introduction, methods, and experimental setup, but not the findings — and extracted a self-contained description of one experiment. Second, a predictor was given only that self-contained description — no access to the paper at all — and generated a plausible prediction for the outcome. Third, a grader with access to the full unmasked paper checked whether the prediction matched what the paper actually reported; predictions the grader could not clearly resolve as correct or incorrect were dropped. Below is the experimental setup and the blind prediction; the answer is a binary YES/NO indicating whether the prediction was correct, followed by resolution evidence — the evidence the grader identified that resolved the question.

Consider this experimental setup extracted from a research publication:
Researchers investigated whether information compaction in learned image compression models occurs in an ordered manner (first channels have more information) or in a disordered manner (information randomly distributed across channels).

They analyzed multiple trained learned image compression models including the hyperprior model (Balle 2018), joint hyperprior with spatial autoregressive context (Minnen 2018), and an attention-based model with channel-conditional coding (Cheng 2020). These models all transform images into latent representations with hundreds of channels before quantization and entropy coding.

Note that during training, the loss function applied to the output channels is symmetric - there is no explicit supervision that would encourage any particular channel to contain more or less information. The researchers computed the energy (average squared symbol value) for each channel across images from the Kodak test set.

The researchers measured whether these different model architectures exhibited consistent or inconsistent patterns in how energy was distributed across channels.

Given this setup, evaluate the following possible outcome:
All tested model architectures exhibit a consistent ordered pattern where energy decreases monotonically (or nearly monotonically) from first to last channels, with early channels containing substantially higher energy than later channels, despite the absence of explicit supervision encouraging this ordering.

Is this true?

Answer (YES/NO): NO